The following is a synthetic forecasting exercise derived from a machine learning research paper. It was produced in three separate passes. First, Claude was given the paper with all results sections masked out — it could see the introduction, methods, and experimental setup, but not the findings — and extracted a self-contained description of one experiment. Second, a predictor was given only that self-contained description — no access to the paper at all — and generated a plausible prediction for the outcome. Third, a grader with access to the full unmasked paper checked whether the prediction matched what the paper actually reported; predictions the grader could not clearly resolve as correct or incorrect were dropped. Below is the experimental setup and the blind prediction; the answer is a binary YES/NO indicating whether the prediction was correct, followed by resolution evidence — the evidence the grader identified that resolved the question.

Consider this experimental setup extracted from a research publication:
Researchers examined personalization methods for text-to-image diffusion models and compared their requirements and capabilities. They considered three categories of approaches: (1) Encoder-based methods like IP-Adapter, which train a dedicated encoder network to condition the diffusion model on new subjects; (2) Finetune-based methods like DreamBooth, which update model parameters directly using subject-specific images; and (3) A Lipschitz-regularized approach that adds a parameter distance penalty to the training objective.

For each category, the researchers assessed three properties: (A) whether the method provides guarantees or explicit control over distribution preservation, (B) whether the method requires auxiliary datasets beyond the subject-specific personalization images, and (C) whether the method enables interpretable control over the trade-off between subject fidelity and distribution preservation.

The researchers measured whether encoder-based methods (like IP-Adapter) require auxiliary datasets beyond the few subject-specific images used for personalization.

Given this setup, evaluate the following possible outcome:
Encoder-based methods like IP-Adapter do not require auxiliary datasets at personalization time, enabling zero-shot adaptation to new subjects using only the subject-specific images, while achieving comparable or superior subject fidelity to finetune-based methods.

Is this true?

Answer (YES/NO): NO